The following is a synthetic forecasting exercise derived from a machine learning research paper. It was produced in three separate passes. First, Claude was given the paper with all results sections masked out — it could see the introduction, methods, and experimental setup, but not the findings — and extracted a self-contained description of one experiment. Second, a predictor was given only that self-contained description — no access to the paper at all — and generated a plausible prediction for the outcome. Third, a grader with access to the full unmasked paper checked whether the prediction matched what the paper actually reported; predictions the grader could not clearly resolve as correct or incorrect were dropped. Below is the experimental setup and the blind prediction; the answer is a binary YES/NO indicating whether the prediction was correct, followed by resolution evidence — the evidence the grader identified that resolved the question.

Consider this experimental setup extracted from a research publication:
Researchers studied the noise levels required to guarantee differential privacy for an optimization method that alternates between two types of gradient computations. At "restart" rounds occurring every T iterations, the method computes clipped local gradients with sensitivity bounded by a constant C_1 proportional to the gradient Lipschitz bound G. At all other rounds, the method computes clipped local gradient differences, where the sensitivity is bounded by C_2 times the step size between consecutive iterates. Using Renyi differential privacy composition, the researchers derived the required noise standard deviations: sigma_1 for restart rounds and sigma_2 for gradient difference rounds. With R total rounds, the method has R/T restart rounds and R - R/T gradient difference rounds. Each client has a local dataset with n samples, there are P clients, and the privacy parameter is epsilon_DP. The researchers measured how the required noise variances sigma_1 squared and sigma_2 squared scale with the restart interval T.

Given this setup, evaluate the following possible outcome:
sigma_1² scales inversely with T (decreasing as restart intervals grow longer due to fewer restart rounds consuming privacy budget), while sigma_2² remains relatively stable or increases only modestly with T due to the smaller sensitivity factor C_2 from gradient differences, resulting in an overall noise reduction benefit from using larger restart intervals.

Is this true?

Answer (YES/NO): YES